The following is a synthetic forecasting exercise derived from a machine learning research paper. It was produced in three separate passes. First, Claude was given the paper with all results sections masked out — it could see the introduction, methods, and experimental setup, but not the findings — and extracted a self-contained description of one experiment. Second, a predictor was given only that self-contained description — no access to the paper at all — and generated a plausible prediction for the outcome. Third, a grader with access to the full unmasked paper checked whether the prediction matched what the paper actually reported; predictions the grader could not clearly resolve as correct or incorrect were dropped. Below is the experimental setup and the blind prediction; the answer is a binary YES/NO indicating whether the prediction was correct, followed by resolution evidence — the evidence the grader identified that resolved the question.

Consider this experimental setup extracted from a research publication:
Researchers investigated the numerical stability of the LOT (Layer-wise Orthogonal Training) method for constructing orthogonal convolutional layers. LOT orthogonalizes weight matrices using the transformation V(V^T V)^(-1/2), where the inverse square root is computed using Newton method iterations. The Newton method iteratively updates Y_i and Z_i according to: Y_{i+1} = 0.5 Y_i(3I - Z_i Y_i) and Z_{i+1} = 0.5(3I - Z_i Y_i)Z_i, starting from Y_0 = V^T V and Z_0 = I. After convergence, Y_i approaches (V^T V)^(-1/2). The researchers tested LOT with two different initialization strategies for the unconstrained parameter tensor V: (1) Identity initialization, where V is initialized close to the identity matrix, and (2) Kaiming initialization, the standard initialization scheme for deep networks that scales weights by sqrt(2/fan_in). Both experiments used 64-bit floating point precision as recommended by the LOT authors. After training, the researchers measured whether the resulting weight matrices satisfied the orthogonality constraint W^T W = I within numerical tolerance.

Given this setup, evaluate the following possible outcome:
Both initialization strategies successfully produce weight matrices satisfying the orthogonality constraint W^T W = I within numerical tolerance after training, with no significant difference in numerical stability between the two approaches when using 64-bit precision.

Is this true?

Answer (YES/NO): NO